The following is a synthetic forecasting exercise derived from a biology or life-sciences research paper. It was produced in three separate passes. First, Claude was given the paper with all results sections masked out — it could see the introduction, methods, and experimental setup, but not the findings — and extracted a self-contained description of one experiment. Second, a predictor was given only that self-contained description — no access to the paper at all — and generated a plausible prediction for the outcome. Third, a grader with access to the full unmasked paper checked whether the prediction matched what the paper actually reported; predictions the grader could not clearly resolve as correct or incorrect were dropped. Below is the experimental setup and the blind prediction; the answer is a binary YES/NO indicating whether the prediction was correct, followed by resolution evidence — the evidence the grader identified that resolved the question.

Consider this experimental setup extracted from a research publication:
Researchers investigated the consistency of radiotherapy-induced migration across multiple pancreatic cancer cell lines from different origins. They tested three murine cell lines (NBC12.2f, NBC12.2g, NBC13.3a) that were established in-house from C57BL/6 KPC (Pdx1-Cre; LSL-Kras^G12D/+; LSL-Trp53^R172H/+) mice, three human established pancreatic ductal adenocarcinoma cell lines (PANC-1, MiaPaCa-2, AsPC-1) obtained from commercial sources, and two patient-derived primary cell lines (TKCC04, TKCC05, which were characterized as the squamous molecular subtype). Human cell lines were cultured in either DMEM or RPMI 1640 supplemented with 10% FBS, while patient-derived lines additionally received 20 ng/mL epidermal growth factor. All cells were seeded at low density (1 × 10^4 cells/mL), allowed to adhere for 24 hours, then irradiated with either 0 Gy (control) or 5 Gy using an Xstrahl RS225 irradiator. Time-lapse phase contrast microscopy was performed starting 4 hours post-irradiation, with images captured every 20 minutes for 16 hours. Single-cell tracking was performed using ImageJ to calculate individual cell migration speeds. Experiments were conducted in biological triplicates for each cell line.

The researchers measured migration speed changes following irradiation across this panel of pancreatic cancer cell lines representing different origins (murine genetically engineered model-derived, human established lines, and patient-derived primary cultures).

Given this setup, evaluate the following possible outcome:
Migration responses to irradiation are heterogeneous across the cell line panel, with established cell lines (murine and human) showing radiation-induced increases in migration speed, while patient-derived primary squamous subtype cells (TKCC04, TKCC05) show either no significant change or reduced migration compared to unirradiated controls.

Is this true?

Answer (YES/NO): NO